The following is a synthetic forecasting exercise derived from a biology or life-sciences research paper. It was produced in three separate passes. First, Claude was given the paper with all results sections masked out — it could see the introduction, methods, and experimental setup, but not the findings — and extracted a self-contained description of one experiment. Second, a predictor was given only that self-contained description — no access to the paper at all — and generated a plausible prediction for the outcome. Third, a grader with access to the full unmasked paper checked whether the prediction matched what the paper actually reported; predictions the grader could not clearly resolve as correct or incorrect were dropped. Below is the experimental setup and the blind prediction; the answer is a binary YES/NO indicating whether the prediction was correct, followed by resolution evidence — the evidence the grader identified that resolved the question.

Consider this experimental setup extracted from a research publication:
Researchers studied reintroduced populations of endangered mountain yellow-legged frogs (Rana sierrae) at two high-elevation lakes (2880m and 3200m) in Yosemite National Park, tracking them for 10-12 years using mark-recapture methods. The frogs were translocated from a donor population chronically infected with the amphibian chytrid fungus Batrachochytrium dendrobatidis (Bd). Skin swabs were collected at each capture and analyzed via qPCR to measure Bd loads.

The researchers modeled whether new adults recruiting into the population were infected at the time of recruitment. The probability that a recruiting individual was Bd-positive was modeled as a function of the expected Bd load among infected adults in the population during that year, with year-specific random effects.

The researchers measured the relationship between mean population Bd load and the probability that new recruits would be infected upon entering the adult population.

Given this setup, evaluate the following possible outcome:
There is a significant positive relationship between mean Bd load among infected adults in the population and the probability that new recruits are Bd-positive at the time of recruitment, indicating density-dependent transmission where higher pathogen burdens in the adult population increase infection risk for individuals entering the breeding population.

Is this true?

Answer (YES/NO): NO